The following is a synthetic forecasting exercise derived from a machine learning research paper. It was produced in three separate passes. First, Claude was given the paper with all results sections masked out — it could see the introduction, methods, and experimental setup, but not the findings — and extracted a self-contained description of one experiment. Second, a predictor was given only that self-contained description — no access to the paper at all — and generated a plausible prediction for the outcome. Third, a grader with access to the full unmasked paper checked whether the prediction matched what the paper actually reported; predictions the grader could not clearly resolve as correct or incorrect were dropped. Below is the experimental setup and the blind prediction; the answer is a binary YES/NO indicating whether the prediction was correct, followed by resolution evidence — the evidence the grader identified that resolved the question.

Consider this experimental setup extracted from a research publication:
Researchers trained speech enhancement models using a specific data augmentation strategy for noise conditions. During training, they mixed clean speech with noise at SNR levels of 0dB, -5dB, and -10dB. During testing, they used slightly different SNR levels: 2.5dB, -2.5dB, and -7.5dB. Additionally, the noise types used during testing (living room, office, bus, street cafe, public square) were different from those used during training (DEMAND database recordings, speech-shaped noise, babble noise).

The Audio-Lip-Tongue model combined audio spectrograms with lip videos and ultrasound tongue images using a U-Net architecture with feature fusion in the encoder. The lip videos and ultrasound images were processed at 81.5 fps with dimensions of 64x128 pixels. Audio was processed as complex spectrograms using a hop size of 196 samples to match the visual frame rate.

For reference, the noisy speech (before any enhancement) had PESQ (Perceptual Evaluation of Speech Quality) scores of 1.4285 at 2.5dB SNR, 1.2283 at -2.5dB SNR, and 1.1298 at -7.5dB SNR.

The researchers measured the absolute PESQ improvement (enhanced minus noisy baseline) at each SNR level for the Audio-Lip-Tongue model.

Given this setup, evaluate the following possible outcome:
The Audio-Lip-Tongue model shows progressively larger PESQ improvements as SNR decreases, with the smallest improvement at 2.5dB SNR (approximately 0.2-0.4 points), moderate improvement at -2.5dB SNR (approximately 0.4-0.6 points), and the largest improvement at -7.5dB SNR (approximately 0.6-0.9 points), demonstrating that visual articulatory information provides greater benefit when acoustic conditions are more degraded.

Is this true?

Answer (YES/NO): NO